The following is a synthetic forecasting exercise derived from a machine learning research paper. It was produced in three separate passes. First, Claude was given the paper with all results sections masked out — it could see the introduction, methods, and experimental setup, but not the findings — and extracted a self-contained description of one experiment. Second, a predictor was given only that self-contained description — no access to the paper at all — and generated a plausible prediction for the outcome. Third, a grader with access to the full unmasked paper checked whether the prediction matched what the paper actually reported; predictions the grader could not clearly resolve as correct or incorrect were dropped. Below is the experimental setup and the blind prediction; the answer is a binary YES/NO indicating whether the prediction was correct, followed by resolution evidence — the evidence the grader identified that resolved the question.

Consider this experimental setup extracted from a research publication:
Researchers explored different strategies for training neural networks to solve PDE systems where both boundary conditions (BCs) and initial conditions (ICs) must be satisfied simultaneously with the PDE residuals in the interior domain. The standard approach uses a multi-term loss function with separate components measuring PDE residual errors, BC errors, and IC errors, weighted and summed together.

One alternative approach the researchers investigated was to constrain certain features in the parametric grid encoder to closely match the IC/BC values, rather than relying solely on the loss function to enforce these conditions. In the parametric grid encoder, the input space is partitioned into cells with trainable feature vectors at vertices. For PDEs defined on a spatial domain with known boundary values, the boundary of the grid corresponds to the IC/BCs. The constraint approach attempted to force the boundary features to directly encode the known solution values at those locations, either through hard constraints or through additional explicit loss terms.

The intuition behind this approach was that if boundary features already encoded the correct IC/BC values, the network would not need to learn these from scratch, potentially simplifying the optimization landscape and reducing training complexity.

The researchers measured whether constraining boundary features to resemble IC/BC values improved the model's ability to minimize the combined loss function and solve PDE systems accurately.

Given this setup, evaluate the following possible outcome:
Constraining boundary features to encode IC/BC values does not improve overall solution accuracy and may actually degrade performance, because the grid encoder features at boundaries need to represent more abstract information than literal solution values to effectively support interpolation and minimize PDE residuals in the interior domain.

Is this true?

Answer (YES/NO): YES